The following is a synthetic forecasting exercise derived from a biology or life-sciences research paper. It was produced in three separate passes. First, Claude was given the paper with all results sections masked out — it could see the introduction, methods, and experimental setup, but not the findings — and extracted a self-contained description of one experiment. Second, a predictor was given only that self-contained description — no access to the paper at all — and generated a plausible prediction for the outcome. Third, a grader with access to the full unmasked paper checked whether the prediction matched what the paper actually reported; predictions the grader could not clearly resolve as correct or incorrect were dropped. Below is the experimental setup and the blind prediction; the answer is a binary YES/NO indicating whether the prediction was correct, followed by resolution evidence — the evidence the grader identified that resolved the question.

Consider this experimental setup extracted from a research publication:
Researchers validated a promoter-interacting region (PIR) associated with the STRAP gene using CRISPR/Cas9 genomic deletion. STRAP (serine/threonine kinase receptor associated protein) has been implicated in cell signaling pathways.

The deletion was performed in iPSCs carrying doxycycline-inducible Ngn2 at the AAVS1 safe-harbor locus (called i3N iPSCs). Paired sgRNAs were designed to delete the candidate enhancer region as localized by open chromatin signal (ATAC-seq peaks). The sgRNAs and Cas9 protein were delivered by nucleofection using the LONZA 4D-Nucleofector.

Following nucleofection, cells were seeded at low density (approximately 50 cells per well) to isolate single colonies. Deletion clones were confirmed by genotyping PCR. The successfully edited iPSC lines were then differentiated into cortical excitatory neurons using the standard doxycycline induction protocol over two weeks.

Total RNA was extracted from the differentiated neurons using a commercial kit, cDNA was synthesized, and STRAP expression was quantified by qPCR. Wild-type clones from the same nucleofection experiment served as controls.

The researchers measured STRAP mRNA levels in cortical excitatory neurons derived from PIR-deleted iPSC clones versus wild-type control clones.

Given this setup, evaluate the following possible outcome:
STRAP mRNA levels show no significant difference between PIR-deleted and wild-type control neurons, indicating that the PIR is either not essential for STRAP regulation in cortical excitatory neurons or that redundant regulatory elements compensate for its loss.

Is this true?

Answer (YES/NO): NO